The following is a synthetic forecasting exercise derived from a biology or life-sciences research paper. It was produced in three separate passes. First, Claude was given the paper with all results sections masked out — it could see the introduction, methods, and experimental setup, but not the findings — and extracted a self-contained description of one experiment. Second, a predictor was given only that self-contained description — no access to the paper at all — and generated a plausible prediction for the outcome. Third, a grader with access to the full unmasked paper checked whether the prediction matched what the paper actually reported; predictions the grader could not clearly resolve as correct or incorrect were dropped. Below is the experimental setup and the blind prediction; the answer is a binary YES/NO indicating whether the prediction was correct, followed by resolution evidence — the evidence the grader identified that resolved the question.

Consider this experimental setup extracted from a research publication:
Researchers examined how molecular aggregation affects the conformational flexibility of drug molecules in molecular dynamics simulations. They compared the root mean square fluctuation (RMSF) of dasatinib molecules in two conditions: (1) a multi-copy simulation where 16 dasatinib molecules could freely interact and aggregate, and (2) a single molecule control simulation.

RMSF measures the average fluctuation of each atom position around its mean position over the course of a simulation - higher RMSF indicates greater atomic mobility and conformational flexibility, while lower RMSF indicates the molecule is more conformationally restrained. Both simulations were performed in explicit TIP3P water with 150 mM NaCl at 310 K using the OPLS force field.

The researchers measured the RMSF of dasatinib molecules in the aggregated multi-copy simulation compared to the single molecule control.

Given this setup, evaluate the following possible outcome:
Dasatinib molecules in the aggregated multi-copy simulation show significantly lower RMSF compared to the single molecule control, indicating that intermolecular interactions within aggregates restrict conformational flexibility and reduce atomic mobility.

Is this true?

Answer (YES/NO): YES